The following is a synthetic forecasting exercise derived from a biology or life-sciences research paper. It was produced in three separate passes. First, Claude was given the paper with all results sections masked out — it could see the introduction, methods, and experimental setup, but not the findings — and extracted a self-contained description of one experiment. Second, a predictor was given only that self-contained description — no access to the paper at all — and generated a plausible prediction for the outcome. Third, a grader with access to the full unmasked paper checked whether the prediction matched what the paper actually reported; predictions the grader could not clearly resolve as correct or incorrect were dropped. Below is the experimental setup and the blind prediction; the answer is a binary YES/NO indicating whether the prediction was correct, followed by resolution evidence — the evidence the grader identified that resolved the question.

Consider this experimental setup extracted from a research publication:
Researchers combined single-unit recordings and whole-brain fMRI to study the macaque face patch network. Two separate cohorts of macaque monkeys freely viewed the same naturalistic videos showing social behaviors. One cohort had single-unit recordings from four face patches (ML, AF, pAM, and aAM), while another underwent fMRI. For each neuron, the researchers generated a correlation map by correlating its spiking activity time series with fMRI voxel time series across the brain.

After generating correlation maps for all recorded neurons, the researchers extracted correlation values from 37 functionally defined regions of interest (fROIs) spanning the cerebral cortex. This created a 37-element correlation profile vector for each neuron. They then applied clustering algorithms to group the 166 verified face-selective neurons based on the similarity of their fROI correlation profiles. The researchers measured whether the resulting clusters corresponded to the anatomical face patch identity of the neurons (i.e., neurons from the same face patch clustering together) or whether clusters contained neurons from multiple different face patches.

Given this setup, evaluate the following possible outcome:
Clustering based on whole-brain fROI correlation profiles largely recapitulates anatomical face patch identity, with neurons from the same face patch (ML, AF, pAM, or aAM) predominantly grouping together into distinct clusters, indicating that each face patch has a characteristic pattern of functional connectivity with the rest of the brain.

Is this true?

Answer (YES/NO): NO